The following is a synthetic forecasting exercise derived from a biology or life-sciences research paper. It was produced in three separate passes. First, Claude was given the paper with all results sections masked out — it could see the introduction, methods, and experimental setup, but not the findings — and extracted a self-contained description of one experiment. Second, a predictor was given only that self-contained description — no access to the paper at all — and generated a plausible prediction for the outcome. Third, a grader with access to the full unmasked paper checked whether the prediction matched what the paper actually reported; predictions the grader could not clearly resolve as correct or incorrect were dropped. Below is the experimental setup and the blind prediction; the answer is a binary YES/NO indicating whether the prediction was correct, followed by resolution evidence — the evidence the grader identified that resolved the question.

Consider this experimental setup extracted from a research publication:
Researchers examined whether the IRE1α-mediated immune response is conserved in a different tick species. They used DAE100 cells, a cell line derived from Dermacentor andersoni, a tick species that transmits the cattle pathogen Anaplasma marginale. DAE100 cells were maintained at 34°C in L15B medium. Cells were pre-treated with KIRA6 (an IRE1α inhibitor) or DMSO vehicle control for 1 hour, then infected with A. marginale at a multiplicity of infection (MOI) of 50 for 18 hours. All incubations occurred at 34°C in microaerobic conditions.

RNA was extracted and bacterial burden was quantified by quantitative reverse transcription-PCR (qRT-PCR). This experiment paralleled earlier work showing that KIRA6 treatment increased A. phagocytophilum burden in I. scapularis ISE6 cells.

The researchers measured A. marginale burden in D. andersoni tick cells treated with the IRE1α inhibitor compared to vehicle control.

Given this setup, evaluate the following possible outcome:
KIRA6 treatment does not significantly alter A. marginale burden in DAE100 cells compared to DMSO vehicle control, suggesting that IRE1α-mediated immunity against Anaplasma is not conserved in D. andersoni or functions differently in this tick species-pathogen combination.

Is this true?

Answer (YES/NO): NO